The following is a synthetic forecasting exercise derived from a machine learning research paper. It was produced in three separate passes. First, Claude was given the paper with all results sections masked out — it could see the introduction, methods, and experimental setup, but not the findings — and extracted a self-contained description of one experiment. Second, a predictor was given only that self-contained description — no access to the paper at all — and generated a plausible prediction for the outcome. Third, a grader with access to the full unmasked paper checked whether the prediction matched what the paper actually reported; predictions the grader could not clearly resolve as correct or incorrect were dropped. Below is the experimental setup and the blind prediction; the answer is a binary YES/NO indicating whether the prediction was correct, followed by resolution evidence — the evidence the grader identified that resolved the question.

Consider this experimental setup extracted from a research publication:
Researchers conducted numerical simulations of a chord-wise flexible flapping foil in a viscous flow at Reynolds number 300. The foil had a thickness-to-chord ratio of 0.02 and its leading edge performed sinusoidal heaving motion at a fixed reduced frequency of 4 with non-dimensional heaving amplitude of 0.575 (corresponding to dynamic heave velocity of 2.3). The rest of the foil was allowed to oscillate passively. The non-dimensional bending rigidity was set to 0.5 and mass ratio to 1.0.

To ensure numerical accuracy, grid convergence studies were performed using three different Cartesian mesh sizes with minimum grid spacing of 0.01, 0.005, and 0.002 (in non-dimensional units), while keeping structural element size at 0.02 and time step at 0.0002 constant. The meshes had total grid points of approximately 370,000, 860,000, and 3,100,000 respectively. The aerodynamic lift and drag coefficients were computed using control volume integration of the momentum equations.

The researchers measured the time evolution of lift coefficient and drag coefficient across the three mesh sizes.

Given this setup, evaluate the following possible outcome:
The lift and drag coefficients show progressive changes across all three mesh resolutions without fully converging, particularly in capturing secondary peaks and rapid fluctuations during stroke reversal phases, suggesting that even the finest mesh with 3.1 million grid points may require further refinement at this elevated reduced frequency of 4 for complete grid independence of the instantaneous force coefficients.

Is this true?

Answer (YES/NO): NO